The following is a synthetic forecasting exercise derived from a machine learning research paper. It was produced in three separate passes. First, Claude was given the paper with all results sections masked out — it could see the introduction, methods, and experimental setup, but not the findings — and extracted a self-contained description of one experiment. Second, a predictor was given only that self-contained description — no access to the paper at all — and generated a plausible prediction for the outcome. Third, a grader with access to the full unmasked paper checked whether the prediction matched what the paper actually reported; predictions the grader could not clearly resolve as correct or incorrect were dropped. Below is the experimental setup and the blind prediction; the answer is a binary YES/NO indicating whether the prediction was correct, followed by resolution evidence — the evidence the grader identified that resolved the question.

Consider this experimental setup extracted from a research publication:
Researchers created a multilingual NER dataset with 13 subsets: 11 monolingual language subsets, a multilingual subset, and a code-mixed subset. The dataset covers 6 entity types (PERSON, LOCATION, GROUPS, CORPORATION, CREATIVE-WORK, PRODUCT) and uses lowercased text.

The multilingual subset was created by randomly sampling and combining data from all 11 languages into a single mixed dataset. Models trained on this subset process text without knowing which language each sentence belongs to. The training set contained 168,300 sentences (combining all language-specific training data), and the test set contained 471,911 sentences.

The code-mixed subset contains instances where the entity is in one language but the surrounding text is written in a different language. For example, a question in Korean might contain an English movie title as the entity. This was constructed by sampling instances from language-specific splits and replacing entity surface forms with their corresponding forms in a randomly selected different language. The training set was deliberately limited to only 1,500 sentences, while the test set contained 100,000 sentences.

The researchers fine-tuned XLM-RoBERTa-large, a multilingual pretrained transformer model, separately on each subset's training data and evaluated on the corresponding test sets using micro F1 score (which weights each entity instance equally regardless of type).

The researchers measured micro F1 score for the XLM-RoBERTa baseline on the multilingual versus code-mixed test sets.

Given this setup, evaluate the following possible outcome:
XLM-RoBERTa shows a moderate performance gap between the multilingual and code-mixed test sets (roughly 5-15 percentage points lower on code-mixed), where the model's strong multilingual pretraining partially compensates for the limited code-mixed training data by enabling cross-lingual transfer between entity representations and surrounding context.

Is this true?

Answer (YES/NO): NO